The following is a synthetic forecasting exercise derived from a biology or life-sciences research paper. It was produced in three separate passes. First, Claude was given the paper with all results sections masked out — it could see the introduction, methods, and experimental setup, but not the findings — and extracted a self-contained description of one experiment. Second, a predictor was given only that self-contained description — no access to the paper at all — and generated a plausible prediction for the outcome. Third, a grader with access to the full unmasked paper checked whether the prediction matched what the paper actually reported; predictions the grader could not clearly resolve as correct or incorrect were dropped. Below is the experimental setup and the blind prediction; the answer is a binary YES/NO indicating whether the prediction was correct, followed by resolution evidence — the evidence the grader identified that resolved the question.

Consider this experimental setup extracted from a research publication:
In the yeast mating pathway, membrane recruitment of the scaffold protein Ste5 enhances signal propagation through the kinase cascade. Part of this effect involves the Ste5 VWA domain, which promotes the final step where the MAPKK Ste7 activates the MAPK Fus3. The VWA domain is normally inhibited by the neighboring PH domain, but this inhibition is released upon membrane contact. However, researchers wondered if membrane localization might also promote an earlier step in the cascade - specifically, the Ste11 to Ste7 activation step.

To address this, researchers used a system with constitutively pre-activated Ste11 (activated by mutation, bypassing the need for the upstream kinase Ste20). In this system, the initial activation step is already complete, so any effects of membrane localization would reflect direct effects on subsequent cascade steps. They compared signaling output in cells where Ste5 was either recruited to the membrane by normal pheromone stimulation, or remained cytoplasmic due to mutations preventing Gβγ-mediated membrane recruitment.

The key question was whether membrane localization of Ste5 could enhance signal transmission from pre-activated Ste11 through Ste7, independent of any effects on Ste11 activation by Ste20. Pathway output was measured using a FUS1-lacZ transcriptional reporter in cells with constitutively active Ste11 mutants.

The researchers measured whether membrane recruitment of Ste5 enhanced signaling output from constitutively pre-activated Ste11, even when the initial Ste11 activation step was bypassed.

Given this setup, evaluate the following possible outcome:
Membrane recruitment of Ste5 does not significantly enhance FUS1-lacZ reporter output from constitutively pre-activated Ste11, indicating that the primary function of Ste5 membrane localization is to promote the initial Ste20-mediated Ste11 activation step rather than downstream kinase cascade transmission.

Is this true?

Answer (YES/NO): NO